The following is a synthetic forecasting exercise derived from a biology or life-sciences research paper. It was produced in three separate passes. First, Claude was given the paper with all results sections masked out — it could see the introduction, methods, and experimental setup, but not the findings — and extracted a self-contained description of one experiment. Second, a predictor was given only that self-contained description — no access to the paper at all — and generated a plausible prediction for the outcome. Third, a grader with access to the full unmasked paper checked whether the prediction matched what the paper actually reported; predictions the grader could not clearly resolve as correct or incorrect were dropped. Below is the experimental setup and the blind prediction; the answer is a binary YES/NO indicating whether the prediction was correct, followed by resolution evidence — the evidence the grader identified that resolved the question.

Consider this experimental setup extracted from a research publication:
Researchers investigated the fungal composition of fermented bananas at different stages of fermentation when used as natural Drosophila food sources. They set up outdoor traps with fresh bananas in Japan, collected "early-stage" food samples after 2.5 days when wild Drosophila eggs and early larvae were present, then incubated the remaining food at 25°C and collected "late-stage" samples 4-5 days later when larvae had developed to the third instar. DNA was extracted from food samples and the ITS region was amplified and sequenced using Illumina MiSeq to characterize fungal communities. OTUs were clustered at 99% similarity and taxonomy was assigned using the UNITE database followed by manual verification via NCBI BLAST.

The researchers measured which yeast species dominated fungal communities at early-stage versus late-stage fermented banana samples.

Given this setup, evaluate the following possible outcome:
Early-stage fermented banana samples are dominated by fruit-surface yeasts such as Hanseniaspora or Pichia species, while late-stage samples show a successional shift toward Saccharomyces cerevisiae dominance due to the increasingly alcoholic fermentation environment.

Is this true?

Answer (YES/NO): NO